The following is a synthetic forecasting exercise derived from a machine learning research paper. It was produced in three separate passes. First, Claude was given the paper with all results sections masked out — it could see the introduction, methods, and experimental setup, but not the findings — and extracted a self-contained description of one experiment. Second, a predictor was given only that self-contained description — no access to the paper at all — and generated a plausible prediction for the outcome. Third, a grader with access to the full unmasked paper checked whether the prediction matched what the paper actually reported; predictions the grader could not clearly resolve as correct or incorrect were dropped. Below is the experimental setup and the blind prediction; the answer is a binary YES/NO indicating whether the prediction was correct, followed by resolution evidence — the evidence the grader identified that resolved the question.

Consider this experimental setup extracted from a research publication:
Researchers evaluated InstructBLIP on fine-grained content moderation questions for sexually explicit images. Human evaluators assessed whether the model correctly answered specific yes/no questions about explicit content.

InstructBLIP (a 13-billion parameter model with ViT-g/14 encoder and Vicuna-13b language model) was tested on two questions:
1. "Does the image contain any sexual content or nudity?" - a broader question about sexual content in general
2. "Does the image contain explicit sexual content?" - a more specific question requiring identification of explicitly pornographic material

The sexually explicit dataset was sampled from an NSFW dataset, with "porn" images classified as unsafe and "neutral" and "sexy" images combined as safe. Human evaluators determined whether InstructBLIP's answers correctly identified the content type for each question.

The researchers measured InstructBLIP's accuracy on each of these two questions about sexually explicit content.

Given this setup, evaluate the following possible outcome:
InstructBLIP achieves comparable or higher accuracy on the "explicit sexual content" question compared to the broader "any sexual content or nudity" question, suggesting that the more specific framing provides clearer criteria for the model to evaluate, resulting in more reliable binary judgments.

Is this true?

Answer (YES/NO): NO